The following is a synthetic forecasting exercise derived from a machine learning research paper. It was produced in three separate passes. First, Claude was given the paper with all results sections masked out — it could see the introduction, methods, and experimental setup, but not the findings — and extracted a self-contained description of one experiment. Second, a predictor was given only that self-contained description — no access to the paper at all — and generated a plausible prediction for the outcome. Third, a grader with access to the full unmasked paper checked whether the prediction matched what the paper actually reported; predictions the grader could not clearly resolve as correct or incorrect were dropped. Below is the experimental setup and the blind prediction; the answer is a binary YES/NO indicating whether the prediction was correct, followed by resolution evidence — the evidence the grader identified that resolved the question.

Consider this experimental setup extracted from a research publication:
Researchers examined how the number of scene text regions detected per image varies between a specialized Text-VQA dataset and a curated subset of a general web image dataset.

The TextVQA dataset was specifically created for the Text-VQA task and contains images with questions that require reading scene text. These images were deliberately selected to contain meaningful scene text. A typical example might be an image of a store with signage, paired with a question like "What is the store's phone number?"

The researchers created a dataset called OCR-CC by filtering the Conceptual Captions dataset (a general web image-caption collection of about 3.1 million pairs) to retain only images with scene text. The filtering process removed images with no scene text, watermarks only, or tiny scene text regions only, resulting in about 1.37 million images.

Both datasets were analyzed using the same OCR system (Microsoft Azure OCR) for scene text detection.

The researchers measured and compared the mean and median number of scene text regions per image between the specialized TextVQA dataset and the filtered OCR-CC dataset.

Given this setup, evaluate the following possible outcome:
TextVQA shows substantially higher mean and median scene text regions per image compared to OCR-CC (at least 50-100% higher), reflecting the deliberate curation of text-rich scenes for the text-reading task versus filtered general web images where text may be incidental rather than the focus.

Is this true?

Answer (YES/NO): YES